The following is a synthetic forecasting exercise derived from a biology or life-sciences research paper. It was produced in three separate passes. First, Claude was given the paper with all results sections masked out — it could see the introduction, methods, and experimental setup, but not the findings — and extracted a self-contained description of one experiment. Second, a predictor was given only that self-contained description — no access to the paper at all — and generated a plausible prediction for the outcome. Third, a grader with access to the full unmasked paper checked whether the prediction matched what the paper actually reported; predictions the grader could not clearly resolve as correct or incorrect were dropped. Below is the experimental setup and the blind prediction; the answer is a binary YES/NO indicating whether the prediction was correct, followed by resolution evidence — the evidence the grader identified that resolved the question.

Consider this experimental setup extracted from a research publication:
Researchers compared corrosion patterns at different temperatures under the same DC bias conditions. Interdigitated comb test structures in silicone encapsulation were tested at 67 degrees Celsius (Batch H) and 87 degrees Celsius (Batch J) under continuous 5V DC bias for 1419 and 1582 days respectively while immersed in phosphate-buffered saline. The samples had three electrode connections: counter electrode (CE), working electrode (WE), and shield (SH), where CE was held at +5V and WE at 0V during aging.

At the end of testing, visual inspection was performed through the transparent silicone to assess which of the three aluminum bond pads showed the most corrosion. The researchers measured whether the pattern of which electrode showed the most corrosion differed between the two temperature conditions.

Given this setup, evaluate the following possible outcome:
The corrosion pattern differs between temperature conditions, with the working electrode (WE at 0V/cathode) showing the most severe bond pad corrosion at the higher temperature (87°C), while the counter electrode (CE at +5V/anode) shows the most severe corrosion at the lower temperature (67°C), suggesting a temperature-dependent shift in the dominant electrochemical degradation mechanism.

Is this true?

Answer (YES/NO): NO